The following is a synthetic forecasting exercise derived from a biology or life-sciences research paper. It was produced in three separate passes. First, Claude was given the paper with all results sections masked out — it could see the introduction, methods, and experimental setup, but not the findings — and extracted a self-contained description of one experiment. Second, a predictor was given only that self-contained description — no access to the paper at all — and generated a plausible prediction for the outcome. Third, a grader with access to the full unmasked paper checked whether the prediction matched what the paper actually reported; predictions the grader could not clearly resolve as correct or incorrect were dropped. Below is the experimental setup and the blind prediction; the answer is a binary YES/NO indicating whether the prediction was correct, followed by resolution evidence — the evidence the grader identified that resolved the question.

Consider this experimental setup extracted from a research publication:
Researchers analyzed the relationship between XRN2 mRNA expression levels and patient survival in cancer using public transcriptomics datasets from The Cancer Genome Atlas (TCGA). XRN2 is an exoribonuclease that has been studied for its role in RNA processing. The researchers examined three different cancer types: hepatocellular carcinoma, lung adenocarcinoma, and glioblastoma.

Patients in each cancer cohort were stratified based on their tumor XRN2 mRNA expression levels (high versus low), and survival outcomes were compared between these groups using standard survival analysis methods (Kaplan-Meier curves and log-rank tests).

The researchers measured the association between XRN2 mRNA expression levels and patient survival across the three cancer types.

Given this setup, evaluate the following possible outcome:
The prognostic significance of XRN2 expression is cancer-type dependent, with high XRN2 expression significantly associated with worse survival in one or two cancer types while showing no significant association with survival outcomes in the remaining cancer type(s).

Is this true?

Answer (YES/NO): NO